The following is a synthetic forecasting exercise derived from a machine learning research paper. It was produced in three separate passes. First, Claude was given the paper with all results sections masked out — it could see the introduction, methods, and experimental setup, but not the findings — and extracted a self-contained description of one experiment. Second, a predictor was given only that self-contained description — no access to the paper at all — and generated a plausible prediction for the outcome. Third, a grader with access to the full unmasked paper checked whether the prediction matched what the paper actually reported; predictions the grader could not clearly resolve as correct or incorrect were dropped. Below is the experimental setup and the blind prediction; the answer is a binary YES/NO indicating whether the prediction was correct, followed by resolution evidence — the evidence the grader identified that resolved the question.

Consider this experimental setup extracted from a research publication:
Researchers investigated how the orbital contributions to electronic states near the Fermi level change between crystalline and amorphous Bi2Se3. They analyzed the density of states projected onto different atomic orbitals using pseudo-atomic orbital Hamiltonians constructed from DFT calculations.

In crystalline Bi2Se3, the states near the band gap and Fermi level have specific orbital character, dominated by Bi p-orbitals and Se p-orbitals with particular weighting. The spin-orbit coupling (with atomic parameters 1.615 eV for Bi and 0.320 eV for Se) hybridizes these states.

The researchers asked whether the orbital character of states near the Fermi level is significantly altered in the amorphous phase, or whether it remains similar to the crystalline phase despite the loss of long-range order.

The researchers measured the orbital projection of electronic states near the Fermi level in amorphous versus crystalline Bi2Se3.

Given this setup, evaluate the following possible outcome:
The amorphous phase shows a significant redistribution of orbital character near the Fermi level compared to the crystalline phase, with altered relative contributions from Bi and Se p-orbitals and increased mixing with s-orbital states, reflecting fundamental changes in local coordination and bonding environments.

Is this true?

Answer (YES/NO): NO